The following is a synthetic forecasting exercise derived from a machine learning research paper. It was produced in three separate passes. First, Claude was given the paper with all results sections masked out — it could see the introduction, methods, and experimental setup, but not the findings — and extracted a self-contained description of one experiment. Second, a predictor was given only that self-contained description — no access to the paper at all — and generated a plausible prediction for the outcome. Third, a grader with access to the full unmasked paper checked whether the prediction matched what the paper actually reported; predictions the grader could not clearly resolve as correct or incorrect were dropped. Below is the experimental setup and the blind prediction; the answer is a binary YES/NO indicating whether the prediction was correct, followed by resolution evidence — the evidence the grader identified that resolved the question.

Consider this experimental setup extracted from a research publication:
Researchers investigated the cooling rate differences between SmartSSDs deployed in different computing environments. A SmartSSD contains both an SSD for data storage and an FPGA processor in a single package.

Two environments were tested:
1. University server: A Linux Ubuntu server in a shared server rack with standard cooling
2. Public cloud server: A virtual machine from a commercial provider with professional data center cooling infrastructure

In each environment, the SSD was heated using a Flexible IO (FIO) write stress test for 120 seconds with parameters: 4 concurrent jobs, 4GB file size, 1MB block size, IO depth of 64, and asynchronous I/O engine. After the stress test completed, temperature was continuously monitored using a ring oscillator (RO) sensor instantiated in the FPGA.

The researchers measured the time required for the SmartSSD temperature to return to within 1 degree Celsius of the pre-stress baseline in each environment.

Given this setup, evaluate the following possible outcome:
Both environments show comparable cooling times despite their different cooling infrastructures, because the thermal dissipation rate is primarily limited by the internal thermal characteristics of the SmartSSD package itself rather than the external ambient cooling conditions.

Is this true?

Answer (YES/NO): YES